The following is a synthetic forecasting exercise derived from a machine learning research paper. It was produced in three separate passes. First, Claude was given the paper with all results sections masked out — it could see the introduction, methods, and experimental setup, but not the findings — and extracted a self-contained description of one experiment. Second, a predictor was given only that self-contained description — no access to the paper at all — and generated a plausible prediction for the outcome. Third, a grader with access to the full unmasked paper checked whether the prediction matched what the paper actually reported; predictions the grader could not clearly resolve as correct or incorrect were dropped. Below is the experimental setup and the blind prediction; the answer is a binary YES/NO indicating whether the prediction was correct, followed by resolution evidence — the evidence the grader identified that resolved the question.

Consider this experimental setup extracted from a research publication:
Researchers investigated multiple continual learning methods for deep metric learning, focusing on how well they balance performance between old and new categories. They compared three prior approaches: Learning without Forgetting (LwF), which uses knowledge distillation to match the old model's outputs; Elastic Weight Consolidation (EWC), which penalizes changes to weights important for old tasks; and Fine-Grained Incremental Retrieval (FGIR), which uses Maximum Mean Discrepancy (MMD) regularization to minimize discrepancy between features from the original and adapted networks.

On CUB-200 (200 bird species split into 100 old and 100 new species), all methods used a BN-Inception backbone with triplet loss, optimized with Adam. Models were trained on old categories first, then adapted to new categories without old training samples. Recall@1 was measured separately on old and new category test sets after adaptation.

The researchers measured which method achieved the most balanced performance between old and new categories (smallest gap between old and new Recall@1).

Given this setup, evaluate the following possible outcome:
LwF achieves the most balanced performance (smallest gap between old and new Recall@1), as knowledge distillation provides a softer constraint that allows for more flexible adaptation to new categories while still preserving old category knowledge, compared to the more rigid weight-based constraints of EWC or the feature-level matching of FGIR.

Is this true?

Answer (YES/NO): NO